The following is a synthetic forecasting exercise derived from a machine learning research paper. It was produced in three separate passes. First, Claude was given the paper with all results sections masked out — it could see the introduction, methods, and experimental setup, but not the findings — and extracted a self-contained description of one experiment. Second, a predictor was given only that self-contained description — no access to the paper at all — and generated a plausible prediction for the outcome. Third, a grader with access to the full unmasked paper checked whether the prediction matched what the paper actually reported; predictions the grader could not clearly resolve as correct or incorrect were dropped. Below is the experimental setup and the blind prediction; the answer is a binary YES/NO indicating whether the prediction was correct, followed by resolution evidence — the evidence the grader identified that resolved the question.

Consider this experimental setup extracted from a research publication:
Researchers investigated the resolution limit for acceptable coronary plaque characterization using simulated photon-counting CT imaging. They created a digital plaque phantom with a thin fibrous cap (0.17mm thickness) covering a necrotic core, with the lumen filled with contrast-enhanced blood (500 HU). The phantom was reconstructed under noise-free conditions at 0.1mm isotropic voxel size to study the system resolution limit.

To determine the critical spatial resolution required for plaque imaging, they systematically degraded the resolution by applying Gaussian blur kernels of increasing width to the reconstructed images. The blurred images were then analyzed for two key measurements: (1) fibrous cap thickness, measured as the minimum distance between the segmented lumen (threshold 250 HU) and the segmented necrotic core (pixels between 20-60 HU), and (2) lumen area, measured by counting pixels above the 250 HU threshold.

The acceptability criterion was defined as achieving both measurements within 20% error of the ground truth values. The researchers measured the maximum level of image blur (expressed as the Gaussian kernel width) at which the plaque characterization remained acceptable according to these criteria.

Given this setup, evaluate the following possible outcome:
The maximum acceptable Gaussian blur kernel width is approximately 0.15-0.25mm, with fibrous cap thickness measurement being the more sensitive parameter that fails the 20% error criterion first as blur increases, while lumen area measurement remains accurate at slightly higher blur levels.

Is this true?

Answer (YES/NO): NO